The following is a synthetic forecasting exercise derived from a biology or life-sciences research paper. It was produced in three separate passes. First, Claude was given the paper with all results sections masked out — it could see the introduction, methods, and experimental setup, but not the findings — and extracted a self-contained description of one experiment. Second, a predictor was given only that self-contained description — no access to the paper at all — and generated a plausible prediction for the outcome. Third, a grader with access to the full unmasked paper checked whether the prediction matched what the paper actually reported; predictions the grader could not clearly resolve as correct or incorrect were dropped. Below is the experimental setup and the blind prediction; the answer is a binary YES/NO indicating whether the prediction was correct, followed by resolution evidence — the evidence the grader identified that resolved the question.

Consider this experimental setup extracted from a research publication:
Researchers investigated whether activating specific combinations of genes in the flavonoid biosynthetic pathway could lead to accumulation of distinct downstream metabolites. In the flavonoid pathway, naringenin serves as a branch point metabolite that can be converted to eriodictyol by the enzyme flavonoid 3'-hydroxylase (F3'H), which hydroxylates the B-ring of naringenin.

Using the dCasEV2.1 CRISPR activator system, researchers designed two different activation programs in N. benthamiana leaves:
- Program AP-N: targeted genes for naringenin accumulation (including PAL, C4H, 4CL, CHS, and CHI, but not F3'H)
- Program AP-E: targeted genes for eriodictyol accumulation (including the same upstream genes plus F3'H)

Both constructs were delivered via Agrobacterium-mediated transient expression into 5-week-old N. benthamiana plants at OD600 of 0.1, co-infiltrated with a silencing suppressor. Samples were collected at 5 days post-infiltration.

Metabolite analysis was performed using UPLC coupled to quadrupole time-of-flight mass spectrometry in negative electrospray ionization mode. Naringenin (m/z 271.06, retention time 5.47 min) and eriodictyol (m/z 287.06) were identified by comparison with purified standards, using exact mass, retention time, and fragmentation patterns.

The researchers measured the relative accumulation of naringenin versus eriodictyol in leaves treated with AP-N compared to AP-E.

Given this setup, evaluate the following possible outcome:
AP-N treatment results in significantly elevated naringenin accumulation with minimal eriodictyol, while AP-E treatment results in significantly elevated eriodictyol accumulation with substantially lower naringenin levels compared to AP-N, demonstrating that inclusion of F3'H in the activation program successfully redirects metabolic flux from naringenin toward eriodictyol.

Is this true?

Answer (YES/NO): YES